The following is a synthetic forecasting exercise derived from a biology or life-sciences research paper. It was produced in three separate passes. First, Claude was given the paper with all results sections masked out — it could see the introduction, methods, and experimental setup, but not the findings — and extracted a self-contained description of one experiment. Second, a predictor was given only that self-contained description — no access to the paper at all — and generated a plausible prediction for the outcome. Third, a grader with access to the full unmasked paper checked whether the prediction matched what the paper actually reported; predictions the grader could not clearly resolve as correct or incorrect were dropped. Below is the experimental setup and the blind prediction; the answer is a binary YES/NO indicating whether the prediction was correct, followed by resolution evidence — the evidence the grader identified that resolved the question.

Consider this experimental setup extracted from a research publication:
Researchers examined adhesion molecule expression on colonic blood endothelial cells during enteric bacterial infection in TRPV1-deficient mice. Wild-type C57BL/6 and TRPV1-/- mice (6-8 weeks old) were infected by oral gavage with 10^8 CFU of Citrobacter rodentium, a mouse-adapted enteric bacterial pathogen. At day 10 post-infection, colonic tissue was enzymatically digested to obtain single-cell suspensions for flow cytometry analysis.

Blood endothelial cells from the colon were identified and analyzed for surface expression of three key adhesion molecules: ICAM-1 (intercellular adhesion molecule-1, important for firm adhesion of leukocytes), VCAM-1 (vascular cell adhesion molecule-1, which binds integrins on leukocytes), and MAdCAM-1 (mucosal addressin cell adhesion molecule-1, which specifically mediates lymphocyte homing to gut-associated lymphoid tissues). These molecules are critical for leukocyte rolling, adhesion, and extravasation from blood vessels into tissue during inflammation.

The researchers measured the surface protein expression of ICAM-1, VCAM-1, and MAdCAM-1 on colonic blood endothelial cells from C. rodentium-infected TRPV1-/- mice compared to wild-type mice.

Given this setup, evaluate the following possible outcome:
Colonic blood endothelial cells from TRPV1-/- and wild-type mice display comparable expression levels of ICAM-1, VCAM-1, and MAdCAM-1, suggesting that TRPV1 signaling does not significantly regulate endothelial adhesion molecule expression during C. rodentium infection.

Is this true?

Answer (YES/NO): NO